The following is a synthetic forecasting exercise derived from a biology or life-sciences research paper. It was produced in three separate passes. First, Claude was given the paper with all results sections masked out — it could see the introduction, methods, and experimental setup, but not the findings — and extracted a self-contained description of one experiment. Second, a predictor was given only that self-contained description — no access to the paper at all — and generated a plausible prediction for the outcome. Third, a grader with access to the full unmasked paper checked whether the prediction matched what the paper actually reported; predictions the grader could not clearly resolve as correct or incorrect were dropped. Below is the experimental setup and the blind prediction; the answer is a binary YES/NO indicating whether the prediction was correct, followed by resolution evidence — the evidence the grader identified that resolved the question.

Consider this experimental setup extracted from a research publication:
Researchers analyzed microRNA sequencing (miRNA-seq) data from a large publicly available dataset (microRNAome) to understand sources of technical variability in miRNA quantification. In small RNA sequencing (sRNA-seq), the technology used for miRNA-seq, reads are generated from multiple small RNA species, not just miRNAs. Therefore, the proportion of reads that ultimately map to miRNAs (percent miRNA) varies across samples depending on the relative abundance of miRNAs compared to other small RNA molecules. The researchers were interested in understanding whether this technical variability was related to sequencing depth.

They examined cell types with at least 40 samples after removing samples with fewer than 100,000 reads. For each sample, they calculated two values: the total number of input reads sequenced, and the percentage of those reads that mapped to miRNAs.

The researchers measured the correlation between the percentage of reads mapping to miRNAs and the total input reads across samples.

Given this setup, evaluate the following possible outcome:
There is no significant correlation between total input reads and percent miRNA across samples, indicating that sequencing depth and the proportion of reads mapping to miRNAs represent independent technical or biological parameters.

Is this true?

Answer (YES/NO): YES